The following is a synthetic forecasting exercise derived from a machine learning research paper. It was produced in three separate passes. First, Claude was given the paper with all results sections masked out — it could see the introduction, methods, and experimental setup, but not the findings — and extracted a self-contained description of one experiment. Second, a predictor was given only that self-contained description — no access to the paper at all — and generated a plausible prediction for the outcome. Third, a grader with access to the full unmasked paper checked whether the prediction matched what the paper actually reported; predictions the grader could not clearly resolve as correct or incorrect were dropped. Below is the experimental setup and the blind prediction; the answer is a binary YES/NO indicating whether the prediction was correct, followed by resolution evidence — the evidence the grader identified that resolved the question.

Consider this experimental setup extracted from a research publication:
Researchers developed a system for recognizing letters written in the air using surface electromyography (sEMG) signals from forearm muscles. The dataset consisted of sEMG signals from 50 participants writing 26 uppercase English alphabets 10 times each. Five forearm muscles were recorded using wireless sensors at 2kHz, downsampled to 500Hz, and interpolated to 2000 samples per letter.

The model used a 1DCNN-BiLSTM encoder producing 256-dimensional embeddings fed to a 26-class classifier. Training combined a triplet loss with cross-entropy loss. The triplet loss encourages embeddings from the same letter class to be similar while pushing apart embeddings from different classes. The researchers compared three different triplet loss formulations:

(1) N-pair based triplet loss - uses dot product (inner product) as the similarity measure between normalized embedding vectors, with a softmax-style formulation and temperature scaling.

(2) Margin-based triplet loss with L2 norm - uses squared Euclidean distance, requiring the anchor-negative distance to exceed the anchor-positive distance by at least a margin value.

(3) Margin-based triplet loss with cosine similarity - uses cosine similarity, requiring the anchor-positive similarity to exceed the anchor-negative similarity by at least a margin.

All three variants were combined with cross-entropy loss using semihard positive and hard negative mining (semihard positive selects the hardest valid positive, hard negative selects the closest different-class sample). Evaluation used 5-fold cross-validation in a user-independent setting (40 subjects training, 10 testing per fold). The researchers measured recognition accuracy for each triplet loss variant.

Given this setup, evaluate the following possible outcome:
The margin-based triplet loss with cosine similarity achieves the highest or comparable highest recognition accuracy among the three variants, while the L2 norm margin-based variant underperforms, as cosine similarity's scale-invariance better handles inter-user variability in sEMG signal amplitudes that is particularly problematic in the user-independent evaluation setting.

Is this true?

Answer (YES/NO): NO